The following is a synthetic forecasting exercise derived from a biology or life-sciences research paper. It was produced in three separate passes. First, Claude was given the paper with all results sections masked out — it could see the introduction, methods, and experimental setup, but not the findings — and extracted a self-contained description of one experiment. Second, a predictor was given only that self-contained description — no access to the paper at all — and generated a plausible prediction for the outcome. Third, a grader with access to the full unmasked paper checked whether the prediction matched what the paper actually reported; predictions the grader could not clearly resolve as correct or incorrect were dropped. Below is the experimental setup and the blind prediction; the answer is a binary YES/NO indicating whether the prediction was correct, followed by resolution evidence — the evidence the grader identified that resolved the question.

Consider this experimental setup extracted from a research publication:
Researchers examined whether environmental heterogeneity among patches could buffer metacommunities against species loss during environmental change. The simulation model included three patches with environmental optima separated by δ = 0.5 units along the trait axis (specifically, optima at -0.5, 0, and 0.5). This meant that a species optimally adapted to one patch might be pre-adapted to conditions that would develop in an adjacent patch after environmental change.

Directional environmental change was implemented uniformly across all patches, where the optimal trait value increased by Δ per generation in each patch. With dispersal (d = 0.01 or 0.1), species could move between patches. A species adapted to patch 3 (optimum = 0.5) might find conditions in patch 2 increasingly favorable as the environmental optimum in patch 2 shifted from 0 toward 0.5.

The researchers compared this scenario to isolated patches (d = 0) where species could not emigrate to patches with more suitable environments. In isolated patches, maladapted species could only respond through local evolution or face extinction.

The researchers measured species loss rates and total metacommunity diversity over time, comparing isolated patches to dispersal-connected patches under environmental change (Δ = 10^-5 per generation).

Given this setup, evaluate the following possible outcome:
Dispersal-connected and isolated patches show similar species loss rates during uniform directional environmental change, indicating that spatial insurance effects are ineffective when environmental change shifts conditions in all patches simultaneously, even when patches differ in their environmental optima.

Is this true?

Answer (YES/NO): NO